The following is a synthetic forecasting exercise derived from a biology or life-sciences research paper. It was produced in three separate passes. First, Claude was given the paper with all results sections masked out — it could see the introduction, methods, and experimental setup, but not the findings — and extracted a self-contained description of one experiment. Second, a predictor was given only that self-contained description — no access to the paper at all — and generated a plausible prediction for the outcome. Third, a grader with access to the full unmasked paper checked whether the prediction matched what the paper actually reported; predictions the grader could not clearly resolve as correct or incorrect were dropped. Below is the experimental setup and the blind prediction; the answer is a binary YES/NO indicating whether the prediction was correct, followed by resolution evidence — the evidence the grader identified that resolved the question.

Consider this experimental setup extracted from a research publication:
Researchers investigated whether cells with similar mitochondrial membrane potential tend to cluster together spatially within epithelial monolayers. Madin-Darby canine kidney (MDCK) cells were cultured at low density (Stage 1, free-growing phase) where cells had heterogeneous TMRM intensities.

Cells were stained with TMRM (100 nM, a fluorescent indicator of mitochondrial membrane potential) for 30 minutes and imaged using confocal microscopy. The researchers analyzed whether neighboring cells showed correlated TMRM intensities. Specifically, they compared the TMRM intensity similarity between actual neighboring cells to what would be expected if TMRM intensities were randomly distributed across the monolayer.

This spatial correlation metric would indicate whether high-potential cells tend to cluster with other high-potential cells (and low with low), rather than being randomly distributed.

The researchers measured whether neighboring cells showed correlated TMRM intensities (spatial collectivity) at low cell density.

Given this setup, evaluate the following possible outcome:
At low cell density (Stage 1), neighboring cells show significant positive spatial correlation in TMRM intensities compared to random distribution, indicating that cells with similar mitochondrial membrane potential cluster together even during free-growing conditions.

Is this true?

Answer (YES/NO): NO